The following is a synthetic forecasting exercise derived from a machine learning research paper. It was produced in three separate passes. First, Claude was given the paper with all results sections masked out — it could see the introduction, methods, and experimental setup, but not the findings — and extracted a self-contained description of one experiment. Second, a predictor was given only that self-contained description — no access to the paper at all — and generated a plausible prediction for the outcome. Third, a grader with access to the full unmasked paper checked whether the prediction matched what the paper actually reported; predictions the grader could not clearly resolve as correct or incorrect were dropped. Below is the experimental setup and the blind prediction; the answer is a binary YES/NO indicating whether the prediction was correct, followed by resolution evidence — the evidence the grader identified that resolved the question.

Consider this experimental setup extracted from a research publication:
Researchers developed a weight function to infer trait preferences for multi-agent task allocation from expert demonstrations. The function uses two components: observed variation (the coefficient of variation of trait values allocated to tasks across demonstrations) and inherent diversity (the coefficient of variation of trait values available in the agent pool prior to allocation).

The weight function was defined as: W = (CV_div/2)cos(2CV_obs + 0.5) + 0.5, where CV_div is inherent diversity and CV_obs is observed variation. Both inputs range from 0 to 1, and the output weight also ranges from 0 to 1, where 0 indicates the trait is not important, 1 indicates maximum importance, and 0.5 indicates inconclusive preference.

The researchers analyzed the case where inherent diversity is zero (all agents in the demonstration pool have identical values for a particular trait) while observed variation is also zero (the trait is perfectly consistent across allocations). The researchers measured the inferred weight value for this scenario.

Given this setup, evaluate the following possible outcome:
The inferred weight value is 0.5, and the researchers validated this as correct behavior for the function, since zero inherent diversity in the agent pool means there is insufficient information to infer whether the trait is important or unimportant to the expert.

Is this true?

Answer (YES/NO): YES